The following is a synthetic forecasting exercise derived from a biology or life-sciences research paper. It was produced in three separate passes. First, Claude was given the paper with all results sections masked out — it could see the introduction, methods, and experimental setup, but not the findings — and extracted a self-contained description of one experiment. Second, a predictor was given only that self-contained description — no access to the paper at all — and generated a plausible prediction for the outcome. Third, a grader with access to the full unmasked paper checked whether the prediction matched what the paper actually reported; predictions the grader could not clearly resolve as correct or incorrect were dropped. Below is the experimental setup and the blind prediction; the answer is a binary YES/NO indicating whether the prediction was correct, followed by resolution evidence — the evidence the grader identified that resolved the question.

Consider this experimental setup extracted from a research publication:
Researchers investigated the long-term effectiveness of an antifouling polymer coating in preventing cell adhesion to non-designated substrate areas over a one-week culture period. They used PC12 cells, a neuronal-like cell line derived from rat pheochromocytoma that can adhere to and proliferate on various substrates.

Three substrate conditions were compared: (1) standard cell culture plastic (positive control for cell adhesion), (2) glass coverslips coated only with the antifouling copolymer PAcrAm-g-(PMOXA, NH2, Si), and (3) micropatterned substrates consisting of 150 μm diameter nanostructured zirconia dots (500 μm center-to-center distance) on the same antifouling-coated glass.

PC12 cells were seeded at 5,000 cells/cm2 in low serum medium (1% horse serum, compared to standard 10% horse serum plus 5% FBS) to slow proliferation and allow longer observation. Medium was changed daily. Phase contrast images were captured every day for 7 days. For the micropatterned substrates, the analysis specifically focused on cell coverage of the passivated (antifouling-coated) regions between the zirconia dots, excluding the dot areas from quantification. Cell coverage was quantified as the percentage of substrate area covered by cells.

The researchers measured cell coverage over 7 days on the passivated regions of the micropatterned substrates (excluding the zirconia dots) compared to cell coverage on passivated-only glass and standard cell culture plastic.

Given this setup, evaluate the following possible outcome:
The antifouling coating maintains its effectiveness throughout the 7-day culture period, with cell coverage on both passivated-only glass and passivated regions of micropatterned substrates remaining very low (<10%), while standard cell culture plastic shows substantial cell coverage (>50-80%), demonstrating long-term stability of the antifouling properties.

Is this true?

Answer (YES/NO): YES